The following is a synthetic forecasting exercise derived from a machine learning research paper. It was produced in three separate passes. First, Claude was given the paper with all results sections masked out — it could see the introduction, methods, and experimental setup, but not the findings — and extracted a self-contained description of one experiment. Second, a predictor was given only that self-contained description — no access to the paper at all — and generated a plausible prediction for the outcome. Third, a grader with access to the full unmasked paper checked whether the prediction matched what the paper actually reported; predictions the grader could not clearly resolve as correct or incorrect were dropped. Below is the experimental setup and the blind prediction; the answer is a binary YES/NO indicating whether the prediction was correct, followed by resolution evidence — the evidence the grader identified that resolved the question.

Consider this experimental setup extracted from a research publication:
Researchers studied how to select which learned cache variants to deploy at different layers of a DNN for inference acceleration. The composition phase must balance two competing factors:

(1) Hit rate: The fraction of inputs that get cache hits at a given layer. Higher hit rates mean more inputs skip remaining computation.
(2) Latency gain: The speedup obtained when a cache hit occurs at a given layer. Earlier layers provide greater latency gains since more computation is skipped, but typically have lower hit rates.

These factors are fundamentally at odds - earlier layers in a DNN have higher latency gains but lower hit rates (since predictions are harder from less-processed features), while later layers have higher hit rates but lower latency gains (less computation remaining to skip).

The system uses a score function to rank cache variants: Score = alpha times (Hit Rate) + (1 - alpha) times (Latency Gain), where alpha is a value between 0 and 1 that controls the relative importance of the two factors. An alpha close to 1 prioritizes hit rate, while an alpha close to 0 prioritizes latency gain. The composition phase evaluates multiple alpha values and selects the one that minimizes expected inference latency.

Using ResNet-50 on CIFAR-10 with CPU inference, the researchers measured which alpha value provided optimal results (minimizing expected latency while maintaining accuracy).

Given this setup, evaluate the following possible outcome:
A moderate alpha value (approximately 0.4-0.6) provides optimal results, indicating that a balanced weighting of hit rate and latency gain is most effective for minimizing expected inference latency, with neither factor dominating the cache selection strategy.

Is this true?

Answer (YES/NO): NO